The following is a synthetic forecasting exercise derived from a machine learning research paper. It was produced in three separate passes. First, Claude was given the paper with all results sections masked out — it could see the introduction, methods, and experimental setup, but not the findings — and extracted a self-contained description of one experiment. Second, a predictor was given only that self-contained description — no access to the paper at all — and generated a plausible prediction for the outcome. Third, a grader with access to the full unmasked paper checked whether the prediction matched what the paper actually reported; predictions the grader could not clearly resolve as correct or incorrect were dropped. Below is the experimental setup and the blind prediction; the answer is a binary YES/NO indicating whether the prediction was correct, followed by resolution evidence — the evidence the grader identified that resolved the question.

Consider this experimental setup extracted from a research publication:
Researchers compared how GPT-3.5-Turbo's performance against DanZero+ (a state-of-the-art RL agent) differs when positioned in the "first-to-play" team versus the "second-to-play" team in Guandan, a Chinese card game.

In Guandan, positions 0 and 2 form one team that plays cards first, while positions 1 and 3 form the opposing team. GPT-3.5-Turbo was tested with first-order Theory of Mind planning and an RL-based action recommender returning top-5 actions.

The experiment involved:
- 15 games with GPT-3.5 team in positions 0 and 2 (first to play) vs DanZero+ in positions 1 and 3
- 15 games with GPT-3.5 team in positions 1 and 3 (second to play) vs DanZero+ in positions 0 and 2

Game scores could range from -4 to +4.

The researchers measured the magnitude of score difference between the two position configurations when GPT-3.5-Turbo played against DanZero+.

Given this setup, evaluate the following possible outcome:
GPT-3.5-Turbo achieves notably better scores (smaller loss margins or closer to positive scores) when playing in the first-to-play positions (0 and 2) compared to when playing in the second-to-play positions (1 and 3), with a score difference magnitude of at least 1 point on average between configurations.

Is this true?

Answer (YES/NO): YES